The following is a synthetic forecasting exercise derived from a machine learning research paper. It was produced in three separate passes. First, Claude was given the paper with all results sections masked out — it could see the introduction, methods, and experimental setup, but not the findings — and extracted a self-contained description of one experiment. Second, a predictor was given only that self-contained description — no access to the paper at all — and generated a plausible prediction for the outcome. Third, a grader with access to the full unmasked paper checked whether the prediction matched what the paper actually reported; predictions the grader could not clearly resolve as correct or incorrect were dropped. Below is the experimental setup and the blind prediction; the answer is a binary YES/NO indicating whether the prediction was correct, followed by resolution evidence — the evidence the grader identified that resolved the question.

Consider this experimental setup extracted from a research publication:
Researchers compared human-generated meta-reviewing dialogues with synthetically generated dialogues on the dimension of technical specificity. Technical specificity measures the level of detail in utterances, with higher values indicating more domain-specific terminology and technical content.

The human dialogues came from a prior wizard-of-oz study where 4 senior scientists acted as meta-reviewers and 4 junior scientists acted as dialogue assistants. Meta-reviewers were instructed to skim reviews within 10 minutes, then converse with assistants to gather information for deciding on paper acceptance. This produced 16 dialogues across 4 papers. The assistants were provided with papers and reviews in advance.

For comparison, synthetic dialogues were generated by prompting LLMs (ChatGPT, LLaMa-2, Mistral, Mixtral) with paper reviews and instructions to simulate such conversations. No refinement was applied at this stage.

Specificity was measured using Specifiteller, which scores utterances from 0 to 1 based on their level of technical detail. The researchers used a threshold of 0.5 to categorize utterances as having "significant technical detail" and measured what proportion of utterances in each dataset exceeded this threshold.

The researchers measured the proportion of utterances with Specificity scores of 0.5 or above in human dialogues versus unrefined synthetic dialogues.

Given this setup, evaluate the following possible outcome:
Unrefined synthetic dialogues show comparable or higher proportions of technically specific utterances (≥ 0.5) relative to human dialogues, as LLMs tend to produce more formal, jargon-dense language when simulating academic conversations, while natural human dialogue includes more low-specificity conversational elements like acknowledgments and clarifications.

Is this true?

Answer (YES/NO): NO